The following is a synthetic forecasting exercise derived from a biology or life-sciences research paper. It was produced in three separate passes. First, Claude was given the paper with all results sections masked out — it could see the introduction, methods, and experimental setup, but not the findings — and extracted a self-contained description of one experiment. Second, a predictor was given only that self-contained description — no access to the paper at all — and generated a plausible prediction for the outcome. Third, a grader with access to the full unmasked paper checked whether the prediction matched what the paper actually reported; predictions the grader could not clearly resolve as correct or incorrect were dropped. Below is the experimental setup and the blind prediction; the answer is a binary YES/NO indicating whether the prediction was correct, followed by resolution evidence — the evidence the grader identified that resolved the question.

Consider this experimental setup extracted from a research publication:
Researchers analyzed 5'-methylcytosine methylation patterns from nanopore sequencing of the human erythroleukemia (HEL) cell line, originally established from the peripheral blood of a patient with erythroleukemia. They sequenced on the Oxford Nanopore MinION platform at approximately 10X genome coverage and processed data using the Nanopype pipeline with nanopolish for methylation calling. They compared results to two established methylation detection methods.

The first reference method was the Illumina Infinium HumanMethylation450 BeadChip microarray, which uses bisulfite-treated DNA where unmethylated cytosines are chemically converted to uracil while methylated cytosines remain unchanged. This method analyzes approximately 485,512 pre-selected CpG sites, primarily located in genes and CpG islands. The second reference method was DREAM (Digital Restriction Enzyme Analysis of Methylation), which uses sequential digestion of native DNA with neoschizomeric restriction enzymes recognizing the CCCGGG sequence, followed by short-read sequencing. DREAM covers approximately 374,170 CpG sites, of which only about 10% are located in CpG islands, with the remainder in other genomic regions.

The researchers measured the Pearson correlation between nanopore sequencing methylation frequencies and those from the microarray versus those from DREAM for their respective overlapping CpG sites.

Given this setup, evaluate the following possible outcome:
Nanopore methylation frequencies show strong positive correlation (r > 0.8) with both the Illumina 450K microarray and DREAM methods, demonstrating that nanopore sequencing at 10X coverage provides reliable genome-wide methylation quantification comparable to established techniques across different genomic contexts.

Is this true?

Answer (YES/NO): NO